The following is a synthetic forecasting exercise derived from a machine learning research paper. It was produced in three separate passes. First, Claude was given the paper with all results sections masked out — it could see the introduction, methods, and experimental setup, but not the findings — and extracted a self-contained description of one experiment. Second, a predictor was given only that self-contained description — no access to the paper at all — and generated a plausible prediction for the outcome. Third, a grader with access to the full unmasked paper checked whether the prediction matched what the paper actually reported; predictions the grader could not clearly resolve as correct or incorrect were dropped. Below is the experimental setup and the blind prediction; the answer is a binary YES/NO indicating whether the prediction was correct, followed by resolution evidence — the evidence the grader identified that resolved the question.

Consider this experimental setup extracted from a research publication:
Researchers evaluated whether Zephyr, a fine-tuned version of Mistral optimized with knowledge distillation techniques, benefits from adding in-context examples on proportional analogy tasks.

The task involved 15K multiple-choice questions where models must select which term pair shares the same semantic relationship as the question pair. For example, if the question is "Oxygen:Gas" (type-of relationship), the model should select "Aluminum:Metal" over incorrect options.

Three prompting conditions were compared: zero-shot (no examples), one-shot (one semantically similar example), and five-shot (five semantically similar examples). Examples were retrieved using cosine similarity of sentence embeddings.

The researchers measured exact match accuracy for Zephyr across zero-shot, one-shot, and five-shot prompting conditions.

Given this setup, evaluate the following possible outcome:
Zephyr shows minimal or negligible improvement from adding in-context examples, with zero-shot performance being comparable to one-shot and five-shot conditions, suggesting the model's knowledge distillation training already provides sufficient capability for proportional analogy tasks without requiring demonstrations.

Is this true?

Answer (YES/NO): NO